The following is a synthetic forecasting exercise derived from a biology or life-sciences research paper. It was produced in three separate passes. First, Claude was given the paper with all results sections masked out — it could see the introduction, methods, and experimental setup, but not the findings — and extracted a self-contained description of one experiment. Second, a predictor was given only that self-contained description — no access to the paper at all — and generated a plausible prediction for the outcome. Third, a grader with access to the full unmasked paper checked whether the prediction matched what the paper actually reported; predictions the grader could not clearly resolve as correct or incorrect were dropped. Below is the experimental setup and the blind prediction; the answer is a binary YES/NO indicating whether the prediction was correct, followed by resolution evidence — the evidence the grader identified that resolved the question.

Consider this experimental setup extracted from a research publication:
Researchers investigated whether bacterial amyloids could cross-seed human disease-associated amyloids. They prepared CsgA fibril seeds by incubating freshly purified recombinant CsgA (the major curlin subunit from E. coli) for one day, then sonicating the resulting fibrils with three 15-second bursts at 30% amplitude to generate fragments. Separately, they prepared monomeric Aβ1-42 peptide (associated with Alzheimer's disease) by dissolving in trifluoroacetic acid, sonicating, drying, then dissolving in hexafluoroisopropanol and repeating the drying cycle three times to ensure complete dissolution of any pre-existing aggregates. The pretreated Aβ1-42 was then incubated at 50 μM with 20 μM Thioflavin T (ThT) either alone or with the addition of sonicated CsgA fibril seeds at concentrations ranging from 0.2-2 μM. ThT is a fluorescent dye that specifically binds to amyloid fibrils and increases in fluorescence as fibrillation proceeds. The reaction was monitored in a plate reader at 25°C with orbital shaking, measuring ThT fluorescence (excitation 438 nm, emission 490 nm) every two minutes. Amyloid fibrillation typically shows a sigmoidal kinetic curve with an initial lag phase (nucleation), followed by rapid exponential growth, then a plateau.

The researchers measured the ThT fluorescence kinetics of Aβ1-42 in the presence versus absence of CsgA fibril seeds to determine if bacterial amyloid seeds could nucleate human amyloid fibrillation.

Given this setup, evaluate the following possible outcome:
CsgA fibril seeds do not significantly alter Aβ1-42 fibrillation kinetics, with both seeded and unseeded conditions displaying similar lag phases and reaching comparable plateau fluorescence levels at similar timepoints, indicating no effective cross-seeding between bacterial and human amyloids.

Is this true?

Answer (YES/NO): NO